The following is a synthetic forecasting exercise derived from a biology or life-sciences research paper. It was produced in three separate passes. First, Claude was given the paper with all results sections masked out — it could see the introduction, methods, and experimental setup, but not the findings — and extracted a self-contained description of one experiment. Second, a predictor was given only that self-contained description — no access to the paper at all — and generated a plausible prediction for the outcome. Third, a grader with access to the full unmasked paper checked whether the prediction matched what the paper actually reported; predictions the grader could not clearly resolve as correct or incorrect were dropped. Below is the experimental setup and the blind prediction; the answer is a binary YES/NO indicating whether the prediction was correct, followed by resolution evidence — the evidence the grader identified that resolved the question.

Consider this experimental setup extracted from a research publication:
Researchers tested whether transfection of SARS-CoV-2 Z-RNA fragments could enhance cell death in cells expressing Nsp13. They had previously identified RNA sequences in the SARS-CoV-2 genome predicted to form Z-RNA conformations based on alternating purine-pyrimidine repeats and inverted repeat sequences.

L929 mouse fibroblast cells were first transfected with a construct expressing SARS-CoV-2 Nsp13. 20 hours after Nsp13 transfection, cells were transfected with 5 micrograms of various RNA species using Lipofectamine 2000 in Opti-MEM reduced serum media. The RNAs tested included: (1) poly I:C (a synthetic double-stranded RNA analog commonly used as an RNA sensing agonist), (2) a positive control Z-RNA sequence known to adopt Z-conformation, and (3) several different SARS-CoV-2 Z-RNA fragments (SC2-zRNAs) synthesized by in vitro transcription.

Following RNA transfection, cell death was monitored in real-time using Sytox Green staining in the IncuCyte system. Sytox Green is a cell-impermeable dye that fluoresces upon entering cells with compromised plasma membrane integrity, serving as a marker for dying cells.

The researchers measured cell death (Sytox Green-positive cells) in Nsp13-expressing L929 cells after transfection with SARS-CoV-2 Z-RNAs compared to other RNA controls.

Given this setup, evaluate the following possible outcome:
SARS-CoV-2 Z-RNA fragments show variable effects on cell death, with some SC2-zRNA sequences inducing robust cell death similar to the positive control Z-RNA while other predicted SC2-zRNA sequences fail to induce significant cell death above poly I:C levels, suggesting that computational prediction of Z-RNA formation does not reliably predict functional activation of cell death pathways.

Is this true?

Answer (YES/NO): NO